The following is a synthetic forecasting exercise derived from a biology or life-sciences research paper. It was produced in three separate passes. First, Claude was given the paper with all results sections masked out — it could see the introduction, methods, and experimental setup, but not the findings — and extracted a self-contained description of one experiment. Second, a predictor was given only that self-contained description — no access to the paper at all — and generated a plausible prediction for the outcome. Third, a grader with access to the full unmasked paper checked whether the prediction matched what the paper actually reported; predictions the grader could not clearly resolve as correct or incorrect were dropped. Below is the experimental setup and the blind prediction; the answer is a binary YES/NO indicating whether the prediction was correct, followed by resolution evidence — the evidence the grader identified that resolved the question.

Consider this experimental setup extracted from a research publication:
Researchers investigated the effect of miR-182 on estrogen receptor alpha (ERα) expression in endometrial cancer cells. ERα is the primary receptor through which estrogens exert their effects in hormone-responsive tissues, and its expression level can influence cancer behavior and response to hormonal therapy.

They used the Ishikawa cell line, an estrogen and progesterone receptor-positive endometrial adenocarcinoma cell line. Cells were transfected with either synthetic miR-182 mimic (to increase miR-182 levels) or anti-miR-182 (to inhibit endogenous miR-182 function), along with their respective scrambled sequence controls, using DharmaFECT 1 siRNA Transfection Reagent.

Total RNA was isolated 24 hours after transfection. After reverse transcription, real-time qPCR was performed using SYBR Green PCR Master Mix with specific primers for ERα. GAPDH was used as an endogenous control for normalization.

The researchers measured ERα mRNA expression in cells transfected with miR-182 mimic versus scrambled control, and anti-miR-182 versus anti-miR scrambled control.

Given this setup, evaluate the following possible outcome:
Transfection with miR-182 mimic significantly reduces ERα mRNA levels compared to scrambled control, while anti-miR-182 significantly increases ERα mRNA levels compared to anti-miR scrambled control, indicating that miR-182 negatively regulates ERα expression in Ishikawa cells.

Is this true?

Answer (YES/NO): NO